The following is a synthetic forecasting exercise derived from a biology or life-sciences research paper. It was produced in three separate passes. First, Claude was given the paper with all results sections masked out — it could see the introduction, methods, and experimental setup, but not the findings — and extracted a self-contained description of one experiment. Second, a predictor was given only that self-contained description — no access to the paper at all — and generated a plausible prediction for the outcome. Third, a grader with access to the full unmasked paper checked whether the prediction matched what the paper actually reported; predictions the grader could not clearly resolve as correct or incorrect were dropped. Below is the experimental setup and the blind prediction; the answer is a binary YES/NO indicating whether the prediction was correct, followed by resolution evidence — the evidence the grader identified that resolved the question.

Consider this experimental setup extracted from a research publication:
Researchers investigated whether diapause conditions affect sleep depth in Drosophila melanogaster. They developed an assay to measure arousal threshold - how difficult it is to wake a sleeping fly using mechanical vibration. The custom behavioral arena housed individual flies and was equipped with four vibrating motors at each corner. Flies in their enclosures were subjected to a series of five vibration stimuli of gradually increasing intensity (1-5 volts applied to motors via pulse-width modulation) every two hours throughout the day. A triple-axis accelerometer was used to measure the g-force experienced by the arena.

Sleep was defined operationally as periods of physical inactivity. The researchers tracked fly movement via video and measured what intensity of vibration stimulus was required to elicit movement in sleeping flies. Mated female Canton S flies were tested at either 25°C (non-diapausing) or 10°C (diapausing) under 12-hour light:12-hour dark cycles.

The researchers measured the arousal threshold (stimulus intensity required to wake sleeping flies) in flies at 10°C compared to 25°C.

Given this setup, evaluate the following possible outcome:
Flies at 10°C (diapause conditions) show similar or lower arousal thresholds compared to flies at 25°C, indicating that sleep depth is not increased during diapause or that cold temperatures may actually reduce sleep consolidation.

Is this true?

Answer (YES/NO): NO